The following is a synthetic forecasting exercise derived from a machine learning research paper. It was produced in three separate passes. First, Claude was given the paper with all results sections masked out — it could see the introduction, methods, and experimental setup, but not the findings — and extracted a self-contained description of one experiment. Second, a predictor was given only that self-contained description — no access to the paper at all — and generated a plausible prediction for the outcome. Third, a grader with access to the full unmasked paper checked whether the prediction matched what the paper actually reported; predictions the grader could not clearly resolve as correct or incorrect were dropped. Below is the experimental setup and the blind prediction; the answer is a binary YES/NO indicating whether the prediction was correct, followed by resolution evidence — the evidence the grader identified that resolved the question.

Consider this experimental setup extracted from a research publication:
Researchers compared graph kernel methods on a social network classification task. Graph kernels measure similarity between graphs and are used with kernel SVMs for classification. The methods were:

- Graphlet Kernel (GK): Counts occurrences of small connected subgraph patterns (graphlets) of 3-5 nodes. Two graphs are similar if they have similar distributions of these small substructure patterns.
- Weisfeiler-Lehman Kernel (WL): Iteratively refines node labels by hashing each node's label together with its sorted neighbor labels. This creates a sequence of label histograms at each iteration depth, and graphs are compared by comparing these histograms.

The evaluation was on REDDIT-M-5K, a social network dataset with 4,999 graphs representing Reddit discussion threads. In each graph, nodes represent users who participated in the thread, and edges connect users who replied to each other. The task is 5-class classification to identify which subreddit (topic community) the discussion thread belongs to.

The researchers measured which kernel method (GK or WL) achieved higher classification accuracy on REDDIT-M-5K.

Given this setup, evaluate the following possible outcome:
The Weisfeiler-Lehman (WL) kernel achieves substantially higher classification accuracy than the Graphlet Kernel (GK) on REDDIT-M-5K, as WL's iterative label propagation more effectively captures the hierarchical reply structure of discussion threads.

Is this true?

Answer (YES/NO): YES